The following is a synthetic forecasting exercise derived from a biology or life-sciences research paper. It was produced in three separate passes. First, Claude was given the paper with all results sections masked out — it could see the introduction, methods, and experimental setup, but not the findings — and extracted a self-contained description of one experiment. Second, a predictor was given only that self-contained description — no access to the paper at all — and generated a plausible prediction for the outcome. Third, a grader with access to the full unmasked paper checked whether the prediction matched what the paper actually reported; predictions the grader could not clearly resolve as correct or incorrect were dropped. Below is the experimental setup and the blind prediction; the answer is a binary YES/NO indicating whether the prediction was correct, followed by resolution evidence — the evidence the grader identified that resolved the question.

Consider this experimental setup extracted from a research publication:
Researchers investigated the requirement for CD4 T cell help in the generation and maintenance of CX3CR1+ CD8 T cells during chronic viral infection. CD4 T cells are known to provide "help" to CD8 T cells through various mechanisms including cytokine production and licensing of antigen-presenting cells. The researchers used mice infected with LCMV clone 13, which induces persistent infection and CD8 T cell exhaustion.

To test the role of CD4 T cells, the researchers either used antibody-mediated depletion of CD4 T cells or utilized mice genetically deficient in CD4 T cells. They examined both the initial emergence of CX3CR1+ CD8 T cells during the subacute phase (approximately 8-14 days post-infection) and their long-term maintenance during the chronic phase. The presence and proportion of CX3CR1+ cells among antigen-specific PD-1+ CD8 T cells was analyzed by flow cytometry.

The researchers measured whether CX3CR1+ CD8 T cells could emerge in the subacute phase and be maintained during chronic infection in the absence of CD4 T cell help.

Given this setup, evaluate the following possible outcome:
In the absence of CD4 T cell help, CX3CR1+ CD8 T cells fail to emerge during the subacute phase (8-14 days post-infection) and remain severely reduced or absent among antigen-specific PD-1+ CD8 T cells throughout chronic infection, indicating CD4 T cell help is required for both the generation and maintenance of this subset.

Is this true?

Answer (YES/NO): NO